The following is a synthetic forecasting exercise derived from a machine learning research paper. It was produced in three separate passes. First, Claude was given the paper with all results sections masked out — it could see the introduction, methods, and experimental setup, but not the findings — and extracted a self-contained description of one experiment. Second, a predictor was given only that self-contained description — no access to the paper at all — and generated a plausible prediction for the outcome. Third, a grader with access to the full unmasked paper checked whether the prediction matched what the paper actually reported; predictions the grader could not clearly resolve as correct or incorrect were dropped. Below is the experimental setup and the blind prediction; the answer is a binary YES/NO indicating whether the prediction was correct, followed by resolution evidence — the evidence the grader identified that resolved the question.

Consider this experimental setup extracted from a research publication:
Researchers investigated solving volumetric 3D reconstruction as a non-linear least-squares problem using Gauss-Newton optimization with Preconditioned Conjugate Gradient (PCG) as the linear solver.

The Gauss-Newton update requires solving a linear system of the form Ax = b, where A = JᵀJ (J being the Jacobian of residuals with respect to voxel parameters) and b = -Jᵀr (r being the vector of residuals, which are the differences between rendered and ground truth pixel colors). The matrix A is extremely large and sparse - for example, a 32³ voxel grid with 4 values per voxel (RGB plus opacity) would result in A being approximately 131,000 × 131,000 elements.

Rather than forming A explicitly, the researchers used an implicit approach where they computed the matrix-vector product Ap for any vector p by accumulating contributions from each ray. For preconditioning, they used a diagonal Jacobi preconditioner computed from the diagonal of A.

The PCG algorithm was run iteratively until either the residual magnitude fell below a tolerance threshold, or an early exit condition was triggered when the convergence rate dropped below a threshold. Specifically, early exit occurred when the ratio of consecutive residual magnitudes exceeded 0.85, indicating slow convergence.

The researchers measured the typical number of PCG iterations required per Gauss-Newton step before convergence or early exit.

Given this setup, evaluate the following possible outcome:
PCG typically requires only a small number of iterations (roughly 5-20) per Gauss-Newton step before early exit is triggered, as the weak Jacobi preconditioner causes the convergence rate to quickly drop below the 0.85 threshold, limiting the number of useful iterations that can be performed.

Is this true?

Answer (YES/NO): NO